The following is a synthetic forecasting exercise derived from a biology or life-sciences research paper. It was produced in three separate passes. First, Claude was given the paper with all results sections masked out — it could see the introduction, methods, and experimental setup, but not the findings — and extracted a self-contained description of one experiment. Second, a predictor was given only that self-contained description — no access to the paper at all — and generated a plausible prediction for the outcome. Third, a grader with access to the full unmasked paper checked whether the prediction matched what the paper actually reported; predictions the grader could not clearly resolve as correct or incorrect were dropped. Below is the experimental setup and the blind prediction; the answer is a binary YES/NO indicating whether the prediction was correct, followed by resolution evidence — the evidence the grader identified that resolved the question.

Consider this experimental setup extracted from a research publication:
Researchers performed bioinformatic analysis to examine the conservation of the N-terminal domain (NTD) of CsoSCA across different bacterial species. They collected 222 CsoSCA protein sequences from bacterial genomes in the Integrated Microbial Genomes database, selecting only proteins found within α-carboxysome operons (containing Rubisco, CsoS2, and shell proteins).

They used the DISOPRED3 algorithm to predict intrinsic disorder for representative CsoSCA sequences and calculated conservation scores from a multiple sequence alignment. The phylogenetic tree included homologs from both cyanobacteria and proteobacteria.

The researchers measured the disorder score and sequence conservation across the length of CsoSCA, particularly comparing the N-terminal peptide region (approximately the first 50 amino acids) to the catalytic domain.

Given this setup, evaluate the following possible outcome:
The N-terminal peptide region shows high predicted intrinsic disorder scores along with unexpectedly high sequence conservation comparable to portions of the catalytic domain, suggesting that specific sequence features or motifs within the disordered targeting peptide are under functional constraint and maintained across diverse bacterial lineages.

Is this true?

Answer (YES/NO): NO